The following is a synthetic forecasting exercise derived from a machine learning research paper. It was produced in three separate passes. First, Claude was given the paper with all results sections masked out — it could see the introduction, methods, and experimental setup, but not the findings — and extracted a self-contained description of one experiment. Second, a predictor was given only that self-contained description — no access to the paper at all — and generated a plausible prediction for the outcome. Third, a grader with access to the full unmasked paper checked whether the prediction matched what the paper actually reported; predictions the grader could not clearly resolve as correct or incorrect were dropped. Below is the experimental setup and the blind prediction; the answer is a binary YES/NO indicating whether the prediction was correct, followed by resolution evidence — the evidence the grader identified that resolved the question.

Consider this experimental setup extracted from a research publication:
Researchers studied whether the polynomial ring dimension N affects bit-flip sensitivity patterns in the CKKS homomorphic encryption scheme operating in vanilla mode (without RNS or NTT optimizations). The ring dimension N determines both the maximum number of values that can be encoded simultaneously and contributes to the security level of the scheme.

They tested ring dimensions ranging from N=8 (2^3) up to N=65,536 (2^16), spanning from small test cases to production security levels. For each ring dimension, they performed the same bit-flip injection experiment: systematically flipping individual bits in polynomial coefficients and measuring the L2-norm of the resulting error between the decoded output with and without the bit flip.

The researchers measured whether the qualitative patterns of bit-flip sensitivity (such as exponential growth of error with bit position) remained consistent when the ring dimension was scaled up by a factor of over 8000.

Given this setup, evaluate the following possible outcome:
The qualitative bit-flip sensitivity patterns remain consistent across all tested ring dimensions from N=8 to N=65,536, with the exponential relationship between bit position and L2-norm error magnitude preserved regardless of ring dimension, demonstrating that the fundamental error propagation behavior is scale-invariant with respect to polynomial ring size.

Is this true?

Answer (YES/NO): YES